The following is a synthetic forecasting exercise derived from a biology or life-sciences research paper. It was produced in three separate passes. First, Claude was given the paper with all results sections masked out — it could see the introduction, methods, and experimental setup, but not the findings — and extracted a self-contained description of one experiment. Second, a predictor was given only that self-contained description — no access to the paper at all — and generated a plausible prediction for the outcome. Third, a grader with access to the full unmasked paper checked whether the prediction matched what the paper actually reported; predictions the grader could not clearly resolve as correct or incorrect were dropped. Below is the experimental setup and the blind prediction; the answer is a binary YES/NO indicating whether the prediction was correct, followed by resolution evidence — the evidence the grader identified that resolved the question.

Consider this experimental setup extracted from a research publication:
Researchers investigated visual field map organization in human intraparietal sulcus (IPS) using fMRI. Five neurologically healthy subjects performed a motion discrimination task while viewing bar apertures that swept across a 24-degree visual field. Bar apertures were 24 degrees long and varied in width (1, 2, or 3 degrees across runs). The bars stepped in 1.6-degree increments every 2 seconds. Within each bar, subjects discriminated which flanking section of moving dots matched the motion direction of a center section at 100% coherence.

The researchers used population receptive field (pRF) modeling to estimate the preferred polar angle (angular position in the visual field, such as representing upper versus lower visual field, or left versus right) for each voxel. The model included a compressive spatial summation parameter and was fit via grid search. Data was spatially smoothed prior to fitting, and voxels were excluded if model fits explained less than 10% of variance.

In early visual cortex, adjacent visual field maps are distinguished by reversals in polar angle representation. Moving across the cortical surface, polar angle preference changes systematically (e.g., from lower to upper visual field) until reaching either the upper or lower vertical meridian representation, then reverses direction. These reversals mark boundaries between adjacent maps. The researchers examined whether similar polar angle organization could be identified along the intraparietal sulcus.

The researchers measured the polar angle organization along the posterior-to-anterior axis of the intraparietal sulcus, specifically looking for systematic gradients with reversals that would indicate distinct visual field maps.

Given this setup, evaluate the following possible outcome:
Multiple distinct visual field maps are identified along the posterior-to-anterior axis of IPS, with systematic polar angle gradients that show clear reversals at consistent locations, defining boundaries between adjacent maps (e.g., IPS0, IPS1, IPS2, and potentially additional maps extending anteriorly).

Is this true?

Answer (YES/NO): YES